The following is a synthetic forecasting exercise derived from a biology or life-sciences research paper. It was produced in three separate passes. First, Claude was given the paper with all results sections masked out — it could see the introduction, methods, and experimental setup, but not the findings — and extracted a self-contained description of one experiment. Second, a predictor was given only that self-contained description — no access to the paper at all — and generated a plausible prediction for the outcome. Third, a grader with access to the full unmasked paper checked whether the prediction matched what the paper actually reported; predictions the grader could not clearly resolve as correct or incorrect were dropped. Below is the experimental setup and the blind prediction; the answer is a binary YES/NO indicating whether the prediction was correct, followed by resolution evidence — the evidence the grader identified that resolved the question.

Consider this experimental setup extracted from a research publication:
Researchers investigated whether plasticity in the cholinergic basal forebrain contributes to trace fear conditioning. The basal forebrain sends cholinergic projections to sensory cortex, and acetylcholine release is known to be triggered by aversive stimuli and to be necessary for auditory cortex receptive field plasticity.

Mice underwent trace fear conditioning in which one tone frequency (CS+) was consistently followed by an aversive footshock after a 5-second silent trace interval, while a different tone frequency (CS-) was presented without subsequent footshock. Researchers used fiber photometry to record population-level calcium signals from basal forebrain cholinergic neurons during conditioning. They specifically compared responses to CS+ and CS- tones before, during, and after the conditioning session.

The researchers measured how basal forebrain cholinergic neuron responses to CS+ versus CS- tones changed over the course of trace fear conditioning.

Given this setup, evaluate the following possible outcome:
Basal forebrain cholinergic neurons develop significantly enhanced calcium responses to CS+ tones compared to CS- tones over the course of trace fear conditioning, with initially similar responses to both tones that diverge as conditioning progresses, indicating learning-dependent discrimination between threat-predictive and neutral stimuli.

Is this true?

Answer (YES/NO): YES